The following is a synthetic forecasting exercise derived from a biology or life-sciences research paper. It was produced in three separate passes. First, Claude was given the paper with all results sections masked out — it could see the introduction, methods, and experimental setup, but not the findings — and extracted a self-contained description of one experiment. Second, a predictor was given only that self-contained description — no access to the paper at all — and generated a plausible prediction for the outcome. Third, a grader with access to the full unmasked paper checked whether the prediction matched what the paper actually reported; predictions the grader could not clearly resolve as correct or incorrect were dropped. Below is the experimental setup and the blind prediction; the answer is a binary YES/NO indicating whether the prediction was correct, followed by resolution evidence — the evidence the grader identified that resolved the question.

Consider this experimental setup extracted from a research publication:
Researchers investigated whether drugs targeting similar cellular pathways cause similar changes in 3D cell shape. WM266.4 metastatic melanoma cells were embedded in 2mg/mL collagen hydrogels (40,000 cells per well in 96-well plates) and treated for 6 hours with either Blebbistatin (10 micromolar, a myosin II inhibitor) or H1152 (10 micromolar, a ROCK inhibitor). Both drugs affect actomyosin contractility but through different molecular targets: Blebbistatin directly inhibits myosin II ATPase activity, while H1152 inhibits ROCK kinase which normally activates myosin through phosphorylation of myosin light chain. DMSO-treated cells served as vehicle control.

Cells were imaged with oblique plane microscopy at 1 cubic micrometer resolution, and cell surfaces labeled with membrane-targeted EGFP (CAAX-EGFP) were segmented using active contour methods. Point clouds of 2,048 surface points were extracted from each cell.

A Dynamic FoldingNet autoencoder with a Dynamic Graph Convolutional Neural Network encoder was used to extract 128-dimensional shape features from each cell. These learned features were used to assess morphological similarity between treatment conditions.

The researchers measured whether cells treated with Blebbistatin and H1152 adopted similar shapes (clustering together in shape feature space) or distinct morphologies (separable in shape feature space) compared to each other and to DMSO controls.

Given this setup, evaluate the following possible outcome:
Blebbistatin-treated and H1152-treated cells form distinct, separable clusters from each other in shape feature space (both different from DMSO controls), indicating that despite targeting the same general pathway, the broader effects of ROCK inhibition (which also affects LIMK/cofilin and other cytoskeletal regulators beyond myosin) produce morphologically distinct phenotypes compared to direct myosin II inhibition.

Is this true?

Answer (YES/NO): NO